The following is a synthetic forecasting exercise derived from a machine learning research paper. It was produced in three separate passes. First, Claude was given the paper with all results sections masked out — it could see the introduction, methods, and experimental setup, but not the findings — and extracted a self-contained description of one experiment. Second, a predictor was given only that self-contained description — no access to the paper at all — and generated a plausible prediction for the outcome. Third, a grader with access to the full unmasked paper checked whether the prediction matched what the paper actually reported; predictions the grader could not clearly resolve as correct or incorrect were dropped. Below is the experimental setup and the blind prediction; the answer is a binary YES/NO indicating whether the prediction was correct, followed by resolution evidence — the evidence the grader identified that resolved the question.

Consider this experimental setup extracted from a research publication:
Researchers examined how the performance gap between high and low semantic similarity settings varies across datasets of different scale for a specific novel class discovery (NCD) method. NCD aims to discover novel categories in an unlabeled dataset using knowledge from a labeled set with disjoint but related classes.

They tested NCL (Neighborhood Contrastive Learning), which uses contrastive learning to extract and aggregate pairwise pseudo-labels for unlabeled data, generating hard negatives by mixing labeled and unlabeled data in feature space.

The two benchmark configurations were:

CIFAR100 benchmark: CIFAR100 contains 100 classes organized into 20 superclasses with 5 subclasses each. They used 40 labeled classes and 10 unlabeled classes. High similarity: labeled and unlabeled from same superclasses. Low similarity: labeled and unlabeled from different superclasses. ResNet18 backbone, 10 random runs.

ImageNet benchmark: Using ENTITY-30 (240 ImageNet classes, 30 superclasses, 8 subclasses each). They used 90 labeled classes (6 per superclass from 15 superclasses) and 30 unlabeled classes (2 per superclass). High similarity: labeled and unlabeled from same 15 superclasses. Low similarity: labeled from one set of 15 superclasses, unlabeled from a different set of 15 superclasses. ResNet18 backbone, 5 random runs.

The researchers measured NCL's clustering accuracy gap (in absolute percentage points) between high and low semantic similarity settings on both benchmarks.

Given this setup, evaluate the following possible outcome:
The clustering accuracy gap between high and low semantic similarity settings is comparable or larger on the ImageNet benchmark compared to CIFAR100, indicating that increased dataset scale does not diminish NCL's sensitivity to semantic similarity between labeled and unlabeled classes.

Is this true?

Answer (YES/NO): YES